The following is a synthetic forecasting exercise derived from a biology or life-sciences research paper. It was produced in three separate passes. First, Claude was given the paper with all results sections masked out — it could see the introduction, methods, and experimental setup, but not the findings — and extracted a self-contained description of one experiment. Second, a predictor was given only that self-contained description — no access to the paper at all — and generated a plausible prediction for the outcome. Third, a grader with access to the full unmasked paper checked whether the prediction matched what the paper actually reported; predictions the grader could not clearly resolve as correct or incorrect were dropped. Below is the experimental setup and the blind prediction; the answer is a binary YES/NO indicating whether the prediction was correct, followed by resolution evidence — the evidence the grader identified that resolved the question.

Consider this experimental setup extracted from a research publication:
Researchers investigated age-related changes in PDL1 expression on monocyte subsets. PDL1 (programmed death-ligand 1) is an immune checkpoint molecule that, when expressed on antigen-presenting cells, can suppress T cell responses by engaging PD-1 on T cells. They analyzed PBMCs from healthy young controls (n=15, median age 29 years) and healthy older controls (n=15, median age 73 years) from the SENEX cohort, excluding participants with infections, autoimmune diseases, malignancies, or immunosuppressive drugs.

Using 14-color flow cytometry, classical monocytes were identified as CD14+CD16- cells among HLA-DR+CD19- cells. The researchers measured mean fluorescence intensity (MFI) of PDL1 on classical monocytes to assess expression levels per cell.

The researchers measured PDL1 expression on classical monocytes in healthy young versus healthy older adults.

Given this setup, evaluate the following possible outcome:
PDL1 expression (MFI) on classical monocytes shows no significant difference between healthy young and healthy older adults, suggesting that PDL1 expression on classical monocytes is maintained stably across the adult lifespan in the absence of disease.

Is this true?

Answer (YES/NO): YES